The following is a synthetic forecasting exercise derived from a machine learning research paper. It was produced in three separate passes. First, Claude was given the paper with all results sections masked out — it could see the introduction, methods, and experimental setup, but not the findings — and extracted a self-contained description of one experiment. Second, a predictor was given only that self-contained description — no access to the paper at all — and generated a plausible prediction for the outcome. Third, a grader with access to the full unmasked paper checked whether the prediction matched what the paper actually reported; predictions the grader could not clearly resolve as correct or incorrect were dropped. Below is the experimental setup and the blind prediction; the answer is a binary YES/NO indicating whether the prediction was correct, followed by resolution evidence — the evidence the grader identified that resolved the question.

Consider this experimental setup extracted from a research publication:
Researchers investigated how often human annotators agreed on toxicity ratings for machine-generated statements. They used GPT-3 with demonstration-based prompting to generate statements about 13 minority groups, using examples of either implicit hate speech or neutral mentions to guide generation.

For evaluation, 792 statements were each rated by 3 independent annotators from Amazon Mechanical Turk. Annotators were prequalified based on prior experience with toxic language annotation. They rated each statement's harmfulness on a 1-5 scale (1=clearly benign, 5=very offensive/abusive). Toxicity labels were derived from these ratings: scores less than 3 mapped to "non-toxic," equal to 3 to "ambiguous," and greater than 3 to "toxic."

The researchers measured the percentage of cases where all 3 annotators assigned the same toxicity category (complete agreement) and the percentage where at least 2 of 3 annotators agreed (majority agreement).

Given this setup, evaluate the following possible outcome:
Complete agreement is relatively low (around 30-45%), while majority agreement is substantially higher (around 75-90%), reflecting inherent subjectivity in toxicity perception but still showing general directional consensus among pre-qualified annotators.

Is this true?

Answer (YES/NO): NO